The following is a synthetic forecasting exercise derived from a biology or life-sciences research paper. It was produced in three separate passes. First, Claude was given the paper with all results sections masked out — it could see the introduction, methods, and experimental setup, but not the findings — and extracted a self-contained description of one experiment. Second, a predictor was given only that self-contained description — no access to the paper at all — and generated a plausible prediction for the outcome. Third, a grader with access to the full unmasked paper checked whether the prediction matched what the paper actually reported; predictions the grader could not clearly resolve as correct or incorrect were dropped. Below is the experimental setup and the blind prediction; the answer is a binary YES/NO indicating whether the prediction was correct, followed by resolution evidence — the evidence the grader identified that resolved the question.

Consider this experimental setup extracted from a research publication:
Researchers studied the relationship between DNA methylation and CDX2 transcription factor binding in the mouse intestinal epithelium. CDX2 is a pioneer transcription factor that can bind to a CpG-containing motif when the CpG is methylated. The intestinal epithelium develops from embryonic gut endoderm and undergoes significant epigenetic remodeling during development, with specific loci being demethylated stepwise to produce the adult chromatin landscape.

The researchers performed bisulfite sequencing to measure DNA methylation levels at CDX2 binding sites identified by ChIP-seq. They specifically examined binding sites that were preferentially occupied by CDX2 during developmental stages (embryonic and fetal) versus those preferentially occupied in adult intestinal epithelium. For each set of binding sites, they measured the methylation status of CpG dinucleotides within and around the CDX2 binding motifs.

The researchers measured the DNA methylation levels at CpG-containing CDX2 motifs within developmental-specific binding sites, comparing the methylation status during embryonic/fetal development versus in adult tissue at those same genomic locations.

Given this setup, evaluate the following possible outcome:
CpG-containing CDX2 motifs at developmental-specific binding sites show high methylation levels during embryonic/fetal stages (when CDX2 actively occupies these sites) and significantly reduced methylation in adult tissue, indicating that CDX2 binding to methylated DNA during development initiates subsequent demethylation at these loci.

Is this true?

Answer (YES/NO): YES